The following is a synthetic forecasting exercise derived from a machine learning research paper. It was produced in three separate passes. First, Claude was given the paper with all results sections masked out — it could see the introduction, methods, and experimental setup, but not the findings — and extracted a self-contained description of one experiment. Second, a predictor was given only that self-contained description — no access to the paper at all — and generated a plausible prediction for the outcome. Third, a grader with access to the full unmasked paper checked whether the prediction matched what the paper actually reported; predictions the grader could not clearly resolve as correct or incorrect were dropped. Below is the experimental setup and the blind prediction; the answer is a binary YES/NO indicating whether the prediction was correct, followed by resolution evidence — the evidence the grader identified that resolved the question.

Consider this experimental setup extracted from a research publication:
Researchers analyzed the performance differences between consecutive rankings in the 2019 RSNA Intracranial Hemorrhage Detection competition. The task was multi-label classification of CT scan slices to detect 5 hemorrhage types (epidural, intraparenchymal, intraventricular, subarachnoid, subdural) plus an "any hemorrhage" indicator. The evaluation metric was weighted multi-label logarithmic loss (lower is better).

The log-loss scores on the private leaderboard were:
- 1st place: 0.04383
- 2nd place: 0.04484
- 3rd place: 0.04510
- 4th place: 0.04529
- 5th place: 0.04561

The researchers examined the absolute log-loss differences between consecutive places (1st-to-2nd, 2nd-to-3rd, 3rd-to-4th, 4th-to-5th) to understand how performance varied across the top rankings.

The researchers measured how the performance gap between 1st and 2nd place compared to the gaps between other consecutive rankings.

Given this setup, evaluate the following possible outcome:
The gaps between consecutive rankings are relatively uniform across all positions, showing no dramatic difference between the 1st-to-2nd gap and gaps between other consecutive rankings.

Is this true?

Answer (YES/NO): NO